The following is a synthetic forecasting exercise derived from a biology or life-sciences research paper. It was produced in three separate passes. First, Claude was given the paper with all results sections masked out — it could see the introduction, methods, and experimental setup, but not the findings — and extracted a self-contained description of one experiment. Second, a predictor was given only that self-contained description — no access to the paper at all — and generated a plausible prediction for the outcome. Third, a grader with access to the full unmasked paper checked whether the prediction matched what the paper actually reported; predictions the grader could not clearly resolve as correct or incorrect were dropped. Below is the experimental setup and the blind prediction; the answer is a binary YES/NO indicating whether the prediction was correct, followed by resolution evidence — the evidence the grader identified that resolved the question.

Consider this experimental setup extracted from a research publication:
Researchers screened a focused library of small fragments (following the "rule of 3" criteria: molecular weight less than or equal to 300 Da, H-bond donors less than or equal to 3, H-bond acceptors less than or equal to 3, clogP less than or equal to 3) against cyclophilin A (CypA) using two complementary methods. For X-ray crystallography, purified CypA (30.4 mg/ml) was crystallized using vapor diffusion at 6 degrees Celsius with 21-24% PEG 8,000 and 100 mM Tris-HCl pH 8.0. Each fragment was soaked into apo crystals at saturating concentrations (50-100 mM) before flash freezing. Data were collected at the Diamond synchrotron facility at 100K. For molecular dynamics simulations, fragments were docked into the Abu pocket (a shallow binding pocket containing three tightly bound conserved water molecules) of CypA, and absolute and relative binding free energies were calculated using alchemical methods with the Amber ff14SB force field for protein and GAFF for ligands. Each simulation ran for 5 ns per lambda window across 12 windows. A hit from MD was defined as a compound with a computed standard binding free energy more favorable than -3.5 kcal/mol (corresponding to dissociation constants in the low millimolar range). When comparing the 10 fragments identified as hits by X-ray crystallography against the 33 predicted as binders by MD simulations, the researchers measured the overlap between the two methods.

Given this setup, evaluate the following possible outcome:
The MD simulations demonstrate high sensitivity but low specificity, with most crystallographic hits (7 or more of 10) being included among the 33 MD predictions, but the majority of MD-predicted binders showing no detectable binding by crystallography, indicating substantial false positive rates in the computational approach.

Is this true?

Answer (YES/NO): NO